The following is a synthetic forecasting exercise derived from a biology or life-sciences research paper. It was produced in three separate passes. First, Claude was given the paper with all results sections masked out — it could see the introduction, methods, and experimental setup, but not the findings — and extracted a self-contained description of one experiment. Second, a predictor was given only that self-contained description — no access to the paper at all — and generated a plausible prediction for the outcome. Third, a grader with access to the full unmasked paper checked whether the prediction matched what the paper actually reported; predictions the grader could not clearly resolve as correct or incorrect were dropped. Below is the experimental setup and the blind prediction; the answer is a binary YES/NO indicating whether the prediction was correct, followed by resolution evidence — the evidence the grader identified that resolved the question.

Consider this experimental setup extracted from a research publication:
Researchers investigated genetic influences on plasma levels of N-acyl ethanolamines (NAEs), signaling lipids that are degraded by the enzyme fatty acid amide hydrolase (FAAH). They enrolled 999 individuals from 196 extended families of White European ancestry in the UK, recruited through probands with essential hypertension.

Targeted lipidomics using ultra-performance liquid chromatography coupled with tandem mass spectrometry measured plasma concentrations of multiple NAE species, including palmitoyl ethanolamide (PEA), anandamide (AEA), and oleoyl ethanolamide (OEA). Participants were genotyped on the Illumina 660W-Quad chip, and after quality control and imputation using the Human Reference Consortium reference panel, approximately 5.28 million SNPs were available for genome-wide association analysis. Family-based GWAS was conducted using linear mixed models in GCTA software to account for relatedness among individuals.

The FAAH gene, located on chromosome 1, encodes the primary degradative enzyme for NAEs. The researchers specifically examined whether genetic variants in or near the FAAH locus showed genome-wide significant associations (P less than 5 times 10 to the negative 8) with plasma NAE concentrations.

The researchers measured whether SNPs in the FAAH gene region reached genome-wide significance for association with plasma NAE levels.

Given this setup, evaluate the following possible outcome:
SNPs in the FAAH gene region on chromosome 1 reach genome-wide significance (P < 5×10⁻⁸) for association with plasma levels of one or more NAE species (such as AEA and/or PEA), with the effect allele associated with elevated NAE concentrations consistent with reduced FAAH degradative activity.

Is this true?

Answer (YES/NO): YES